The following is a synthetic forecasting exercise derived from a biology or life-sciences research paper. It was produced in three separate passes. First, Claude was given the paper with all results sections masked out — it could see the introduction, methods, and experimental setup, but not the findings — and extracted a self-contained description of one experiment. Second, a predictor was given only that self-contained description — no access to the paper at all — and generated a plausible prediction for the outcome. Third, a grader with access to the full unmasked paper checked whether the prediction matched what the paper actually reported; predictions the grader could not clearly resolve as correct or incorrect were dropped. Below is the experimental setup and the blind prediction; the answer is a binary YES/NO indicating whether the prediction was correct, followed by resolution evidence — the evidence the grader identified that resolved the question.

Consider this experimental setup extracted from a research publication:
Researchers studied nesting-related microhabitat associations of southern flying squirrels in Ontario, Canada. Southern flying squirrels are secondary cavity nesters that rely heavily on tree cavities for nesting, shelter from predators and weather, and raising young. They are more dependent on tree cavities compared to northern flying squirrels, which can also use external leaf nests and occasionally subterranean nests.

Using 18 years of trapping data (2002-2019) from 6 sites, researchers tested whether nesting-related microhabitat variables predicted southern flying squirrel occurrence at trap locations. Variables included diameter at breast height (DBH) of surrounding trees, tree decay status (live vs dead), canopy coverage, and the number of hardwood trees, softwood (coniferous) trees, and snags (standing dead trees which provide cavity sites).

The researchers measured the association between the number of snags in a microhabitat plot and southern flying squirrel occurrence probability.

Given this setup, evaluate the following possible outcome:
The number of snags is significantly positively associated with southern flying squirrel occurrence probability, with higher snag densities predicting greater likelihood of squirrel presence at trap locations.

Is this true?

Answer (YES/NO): NO